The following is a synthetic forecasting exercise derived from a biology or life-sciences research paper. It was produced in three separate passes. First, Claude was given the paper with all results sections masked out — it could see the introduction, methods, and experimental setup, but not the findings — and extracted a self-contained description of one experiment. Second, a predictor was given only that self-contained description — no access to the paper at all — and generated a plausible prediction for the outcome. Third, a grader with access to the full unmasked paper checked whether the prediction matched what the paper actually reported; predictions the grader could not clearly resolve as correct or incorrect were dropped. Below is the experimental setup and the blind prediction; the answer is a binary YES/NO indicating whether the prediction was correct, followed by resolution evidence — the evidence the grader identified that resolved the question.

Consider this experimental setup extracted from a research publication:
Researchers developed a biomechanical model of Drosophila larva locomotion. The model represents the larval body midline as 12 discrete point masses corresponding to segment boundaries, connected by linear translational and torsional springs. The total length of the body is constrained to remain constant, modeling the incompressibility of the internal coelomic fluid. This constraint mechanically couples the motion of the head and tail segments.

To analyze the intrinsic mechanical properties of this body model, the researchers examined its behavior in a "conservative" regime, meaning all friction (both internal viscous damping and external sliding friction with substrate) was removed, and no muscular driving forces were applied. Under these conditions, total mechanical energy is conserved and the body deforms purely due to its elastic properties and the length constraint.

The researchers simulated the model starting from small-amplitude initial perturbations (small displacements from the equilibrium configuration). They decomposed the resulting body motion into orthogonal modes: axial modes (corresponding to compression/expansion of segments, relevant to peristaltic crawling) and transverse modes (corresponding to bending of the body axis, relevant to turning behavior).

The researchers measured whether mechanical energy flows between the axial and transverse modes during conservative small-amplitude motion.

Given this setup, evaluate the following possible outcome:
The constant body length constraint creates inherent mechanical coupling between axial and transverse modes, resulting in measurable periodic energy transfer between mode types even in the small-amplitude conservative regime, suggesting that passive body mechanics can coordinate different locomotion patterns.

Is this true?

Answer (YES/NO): NO